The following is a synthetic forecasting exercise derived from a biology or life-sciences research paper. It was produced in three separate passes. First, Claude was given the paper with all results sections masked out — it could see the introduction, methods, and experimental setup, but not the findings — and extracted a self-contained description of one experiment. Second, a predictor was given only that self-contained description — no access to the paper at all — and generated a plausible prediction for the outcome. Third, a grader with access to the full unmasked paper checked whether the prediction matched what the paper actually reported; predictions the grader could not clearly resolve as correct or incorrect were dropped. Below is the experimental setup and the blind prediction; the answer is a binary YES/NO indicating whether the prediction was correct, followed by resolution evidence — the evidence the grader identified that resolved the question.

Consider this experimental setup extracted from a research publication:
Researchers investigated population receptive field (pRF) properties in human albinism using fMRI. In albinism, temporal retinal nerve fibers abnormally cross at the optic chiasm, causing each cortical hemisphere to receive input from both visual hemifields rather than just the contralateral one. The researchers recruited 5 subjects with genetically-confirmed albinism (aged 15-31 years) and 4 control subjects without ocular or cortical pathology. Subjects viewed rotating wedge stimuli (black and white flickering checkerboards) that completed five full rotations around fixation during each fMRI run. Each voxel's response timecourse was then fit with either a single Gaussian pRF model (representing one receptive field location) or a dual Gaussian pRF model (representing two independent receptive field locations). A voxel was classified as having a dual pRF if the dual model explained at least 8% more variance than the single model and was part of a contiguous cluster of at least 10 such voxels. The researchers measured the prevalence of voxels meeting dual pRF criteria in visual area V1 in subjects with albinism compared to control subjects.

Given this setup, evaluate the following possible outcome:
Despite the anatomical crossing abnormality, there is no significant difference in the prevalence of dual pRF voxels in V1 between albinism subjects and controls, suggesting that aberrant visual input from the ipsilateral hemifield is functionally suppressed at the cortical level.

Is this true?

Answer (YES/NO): NO